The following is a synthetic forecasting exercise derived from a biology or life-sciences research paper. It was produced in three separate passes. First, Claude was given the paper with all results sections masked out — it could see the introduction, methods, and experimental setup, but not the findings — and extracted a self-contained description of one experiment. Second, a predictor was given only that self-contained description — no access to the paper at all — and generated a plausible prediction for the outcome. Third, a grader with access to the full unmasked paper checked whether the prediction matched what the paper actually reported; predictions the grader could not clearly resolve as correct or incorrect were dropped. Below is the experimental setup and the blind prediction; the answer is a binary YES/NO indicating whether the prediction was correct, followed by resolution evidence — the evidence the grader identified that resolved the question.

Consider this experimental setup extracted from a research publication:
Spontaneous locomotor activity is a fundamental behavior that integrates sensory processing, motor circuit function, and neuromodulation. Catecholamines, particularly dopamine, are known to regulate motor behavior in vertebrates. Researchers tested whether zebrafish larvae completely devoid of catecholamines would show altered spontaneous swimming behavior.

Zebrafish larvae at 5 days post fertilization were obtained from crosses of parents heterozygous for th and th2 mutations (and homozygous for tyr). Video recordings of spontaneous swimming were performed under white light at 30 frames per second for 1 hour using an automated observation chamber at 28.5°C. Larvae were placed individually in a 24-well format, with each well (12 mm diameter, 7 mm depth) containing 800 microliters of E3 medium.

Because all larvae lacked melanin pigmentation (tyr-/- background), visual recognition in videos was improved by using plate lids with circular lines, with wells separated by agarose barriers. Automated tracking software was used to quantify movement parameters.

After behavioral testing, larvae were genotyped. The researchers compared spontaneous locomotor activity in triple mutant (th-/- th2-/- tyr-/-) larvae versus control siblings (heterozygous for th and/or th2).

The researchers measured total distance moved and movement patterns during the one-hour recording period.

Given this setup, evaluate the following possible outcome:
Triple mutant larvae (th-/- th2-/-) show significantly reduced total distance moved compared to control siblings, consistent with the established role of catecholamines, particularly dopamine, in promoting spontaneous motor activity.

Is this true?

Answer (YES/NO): YES